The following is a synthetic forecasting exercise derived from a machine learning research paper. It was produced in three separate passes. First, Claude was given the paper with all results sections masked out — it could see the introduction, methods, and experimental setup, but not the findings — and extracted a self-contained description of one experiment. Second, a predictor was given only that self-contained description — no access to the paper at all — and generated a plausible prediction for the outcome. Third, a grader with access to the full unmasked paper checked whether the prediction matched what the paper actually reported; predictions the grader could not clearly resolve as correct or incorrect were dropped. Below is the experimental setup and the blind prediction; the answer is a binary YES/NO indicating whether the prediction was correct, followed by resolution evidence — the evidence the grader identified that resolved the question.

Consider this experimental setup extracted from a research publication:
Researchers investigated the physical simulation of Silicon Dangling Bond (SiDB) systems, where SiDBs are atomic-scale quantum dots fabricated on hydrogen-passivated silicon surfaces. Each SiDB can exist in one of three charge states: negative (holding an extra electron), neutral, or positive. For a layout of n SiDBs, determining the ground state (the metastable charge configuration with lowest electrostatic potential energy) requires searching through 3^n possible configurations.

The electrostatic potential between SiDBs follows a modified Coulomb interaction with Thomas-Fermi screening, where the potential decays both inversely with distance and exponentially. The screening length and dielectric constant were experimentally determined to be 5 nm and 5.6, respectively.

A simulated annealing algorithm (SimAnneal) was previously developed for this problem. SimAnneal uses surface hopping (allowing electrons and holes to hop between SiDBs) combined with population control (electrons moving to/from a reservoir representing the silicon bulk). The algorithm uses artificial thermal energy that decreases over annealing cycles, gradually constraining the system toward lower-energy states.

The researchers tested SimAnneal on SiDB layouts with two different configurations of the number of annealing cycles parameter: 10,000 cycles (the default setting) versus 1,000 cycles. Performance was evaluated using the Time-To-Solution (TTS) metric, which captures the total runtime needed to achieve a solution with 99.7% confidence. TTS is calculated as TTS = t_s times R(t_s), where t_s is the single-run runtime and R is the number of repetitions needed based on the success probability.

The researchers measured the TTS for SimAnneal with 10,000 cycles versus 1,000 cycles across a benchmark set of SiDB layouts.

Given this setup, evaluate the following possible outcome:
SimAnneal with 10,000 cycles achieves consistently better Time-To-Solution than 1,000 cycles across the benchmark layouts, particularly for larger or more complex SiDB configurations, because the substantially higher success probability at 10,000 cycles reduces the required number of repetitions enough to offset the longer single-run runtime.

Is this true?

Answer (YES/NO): NO